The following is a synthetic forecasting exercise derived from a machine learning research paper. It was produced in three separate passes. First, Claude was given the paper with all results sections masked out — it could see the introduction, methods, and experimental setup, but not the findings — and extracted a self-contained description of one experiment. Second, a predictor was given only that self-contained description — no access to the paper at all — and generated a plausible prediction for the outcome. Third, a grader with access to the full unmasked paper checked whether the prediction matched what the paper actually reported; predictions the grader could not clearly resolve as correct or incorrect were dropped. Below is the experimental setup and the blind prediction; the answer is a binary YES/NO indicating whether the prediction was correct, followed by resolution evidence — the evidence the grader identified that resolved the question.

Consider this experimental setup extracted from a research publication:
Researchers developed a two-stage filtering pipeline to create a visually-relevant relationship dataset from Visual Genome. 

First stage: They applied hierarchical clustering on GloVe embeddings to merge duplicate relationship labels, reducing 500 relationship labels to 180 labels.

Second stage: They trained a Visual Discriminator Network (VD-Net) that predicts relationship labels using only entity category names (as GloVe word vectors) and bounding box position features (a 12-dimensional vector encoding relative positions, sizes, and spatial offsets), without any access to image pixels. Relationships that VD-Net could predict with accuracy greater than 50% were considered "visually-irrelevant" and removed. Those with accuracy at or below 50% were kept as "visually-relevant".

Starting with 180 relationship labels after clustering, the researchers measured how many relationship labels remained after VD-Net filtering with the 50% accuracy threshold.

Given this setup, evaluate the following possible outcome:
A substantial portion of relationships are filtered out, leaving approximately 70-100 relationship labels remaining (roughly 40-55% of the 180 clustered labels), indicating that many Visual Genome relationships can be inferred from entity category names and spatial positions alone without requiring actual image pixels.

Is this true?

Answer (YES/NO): NO